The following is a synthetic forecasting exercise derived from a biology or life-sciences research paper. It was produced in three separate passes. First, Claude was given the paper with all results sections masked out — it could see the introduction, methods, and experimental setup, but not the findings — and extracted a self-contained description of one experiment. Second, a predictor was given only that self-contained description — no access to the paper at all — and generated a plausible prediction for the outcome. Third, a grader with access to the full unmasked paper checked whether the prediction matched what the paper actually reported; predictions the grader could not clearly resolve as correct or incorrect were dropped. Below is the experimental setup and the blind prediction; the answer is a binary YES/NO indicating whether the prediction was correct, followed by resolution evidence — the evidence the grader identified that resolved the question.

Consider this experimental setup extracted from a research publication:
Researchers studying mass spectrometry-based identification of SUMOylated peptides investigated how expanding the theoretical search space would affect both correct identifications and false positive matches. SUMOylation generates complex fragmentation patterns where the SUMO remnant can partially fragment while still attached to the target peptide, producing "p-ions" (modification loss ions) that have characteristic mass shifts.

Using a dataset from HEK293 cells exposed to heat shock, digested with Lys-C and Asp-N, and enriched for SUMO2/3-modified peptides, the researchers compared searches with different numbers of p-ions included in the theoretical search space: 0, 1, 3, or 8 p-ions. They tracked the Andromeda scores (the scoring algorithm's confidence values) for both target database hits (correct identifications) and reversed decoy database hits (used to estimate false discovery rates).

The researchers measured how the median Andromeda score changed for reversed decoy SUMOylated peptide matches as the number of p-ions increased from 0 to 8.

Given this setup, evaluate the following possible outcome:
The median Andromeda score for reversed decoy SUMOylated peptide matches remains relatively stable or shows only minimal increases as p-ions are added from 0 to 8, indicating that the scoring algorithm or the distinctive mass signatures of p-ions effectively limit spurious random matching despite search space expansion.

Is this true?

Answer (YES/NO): YES